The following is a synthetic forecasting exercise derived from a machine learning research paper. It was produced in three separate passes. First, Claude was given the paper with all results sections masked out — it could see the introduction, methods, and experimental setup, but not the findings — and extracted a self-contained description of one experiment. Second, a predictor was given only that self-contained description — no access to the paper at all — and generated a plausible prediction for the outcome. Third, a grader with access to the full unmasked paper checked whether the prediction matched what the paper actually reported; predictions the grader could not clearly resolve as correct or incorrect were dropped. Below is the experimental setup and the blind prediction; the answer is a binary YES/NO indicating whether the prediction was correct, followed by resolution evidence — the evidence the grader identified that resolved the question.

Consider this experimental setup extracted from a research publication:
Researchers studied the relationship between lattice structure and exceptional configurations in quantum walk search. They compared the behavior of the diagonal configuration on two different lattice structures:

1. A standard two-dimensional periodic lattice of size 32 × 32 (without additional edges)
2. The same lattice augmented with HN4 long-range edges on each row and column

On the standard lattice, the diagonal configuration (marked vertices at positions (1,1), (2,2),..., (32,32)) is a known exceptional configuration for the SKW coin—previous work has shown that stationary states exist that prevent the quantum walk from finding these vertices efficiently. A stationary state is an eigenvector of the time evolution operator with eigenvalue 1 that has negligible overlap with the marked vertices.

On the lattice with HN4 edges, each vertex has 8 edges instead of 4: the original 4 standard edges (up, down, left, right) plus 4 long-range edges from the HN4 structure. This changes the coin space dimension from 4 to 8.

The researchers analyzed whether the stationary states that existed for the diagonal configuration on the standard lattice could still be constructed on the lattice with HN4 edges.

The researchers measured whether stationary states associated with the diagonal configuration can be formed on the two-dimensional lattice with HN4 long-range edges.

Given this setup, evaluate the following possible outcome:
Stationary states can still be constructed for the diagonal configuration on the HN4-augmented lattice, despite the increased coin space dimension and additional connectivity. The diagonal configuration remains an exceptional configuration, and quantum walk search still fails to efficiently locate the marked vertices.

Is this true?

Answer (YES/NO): NO